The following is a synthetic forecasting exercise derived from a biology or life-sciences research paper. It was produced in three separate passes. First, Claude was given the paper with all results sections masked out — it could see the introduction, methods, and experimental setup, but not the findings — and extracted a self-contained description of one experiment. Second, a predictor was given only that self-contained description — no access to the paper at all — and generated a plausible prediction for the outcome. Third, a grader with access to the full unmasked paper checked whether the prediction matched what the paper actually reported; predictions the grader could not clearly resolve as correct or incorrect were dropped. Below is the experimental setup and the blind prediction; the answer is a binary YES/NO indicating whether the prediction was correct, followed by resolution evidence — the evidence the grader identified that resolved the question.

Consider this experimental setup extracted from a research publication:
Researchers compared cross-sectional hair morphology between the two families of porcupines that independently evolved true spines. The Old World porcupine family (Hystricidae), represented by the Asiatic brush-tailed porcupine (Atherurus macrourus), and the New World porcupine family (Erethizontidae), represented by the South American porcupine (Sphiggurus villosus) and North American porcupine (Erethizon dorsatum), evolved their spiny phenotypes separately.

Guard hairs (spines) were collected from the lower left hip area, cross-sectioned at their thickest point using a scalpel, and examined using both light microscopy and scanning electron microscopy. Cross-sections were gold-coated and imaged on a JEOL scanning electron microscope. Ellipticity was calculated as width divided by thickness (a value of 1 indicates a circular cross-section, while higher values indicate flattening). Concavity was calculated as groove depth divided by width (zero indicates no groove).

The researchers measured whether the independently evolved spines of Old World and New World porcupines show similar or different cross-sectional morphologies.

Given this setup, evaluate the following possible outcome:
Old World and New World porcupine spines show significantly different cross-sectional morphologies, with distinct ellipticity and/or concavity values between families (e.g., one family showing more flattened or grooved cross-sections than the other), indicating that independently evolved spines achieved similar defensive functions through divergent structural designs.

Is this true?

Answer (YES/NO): YES